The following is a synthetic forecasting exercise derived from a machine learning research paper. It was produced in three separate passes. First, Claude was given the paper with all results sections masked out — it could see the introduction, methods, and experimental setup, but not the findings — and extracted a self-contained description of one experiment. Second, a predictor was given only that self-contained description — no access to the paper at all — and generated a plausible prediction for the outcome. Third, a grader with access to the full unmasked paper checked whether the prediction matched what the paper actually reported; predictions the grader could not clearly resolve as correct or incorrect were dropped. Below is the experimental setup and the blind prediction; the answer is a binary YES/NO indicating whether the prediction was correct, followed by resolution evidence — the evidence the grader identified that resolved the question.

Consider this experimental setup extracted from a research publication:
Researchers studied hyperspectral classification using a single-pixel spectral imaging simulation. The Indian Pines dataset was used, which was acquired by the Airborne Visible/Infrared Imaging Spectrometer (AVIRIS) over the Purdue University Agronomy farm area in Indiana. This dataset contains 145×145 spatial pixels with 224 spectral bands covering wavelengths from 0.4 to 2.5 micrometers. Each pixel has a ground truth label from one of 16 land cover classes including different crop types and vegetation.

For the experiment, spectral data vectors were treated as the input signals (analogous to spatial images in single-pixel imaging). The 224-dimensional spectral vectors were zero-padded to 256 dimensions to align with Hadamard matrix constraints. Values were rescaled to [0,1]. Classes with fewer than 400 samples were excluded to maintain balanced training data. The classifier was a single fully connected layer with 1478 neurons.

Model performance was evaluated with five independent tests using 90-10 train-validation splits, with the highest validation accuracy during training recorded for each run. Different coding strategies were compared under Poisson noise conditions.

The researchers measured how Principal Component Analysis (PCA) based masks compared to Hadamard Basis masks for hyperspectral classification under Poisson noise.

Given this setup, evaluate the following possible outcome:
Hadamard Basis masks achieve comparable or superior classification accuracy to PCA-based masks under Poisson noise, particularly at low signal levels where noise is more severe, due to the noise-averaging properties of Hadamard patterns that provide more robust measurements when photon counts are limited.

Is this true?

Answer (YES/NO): NO